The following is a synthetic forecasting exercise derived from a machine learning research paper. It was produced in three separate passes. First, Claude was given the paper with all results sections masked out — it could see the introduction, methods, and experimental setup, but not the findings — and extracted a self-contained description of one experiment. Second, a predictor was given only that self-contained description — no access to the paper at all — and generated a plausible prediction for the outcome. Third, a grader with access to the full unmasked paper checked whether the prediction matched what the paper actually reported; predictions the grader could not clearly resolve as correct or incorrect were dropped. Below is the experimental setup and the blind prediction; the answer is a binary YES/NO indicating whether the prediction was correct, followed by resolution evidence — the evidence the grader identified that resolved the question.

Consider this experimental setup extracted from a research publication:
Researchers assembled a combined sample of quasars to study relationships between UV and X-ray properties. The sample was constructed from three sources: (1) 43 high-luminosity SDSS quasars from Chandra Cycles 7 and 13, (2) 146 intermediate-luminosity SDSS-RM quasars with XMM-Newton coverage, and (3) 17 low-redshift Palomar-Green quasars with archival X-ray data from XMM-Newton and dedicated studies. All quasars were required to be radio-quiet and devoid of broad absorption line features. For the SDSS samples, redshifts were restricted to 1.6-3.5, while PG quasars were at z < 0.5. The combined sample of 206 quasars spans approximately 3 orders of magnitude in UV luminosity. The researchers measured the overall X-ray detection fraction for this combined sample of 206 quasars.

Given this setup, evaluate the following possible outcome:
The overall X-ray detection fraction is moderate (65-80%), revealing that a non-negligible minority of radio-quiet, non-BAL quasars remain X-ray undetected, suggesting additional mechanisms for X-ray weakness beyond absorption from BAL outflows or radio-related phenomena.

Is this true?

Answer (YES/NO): NO